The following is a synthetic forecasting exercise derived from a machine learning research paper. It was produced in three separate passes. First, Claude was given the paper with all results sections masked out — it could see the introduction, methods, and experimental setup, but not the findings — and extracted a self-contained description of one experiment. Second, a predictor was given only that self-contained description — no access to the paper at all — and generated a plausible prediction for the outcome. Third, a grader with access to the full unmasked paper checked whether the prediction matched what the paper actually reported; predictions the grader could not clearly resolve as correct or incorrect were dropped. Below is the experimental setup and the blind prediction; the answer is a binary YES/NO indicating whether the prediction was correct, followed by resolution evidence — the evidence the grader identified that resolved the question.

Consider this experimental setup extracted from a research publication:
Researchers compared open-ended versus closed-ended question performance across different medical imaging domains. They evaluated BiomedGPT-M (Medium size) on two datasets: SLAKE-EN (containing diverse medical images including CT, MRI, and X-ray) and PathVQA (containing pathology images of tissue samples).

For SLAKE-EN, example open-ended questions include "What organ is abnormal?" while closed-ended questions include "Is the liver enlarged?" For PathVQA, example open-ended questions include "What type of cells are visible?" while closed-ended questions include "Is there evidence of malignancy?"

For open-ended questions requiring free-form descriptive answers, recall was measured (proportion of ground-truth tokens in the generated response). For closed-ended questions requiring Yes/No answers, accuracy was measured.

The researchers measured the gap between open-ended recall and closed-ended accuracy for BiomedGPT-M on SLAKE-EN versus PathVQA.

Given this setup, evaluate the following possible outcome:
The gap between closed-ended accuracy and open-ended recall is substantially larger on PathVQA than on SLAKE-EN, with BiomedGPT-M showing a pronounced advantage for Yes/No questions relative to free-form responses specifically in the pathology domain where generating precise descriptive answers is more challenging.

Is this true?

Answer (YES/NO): YES